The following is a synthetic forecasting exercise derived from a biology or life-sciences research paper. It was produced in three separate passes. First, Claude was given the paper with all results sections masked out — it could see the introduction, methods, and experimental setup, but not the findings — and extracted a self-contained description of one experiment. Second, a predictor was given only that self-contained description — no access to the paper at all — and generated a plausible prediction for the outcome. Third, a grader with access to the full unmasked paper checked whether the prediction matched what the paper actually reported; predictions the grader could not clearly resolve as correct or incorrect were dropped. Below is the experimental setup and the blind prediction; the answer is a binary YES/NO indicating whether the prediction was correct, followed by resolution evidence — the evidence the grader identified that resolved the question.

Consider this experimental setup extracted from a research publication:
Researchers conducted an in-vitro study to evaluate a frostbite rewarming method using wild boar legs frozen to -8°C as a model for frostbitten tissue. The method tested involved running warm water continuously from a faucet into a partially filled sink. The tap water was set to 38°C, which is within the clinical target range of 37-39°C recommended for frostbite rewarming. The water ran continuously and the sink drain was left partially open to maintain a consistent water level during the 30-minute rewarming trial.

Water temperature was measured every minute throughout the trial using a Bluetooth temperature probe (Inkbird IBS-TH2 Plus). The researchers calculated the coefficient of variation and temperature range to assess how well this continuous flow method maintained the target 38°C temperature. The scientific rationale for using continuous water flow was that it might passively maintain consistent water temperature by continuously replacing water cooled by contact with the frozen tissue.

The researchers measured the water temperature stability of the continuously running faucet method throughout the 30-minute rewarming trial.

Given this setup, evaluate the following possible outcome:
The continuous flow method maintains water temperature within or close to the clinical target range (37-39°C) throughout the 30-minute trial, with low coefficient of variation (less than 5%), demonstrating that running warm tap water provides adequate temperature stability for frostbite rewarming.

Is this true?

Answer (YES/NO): NO